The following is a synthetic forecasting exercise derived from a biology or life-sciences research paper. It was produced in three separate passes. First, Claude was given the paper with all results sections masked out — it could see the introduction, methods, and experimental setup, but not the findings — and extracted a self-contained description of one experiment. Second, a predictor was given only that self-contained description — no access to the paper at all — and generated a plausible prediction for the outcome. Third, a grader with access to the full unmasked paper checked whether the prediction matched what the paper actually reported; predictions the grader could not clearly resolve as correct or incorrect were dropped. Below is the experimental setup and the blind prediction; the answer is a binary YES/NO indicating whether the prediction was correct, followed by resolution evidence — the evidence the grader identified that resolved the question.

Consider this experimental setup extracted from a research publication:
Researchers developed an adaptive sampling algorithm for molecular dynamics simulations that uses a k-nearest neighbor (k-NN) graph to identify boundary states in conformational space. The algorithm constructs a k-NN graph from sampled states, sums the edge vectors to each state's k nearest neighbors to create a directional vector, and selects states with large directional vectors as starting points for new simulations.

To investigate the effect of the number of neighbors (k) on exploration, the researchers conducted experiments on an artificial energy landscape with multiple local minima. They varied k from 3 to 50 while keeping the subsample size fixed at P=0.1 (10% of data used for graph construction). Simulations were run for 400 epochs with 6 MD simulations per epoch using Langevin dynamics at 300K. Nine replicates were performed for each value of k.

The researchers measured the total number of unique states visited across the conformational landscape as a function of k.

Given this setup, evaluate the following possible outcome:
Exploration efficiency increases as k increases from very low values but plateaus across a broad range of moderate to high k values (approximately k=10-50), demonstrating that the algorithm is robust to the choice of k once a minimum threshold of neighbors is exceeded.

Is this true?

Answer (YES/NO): NO